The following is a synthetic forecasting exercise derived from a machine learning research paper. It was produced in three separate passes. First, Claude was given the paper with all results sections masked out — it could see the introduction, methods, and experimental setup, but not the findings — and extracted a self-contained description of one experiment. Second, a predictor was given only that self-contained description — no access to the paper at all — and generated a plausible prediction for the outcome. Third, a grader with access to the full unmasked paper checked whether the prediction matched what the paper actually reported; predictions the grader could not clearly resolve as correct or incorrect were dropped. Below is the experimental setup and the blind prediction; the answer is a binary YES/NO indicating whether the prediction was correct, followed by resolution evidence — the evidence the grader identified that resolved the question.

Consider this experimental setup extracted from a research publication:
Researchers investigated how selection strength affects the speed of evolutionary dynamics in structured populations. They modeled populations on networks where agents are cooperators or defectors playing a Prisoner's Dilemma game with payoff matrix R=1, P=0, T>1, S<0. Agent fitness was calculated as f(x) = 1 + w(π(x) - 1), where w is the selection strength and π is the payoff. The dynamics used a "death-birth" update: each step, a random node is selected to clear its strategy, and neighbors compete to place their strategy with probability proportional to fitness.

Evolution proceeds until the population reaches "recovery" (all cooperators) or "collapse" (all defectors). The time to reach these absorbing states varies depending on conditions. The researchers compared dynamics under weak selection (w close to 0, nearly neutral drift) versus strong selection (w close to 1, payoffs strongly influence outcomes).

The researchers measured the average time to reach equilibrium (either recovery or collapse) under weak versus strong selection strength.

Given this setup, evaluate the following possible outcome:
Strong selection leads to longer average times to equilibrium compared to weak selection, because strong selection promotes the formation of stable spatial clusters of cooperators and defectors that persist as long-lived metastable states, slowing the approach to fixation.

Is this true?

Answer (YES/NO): NO